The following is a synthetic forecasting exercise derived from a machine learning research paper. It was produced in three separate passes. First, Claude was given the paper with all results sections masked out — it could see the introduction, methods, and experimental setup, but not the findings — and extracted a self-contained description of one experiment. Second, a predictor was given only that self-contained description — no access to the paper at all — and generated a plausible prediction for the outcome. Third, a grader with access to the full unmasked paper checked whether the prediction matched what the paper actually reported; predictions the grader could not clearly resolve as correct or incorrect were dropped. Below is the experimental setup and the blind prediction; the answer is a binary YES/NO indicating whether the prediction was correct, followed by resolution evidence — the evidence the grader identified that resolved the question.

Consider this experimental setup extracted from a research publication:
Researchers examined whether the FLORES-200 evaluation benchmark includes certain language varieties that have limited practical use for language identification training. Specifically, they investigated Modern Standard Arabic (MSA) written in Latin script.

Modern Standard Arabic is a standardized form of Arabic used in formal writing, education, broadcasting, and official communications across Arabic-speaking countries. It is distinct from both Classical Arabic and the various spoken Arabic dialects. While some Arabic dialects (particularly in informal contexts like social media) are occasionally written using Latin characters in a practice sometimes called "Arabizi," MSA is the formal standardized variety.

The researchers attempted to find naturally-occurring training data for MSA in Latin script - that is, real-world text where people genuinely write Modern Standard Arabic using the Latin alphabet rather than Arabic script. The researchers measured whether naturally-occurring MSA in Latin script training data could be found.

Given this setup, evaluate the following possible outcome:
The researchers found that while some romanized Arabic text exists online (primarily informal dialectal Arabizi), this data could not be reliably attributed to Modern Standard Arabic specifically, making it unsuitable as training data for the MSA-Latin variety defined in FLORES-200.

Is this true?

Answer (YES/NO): NO